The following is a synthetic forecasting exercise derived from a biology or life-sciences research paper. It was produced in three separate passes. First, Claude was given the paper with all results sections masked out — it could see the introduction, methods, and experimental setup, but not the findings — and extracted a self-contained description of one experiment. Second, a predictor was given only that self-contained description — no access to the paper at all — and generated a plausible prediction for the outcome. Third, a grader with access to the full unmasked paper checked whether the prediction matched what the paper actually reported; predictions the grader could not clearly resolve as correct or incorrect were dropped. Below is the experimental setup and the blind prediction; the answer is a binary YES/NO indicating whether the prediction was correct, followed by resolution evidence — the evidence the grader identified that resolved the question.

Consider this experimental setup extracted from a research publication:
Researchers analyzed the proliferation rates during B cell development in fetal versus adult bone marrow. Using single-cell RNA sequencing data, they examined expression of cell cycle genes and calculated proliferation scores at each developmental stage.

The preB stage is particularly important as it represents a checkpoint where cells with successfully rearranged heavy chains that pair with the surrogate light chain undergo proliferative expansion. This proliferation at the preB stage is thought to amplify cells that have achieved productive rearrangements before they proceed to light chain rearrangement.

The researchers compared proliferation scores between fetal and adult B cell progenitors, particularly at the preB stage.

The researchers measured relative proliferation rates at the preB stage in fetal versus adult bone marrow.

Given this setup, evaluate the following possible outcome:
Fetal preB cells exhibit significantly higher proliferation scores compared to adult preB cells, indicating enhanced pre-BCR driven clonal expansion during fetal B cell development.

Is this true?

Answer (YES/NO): NO